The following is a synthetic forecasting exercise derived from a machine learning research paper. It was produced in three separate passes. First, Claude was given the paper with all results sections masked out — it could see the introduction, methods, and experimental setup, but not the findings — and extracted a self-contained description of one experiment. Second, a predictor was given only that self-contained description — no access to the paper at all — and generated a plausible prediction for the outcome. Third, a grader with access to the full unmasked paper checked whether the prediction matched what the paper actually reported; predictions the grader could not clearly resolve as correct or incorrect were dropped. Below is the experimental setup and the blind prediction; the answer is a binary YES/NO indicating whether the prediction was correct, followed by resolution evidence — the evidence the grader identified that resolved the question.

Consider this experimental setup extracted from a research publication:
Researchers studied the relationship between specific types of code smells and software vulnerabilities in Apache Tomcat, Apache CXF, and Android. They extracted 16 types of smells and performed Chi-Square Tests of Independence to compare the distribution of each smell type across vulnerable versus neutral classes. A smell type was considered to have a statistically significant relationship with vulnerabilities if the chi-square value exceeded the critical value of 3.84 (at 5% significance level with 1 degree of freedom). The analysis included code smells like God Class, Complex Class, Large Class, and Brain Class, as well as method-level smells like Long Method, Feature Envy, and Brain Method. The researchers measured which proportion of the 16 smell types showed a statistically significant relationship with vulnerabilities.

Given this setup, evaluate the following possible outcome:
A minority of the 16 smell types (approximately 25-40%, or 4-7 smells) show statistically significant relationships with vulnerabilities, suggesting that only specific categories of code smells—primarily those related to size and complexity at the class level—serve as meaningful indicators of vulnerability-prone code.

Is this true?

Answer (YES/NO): NO